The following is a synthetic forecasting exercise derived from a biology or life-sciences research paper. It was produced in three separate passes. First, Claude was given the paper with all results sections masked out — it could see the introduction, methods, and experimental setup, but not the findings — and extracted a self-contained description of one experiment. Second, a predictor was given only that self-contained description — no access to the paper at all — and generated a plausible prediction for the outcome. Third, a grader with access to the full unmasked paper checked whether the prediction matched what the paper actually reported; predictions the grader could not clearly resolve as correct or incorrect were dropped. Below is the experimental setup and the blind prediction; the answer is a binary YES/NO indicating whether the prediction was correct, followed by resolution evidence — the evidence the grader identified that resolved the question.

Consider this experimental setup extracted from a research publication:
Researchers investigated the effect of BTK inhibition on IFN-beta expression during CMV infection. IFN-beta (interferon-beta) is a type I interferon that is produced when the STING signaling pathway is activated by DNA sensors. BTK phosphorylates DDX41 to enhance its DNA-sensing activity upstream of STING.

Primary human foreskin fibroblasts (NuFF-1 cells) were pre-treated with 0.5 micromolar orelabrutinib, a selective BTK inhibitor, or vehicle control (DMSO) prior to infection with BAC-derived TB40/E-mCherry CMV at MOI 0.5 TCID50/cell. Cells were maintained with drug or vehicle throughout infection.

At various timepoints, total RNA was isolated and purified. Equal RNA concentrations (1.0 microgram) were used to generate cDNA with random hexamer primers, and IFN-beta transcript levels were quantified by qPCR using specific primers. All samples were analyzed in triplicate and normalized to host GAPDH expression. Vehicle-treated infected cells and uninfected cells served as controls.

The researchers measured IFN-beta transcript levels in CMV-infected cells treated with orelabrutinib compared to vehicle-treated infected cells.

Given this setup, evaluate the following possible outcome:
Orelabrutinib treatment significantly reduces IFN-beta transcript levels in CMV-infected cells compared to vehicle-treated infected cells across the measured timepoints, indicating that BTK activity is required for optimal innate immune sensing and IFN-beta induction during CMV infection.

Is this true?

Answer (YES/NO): NO